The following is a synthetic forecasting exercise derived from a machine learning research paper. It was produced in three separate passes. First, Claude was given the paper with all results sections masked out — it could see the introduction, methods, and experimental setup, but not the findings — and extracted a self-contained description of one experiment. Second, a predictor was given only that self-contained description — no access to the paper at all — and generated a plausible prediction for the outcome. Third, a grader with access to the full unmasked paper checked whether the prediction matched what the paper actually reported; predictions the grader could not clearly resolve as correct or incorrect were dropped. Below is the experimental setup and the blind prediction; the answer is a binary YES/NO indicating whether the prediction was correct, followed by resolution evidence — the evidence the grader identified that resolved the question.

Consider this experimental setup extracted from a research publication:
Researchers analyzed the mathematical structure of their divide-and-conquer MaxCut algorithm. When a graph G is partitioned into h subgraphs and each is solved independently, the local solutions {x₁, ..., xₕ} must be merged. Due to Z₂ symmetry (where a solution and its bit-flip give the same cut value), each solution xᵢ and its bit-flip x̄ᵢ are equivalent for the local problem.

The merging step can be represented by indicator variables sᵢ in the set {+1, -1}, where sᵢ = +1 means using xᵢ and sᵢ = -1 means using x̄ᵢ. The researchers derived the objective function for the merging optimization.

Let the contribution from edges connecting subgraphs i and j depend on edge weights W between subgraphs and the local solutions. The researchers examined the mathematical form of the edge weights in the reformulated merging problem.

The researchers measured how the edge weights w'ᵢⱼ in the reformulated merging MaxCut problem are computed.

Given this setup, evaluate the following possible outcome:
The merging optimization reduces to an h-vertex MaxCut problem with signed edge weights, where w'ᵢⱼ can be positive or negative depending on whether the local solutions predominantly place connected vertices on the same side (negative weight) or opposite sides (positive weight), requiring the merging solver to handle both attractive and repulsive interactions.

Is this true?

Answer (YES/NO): NO